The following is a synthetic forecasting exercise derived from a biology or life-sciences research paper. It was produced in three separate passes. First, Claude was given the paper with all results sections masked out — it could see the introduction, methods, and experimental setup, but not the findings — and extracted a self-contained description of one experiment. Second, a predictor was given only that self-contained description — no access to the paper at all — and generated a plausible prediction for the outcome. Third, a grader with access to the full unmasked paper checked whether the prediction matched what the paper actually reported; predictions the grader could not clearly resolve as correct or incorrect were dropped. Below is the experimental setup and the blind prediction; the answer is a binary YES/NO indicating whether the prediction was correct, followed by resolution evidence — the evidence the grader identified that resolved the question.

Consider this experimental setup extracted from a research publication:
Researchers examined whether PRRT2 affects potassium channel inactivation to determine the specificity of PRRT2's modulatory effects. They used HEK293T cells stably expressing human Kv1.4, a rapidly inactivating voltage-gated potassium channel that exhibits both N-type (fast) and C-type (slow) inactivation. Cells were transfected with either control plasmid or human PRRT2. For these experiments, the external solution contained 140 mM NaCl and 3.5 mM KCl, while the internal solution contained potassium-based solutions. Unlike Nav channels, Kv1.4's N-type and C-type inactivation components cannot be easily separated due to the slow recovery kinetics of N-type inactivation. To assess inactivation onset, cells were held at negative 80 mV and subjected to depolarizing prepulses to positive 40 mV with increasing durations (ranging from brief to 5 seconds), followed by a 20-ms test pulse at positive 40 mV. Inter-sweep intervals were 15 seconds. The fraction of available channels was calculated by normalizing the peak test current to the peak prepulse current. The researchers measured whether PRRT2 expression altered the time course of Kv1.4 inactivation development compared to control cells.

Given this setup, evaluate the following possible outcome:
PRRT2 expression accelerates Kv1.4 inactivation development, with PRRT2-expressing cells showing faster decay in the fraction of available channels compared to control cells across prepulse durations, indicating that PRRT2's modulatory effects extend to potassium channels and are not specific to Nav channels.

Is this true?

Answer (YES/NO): NO